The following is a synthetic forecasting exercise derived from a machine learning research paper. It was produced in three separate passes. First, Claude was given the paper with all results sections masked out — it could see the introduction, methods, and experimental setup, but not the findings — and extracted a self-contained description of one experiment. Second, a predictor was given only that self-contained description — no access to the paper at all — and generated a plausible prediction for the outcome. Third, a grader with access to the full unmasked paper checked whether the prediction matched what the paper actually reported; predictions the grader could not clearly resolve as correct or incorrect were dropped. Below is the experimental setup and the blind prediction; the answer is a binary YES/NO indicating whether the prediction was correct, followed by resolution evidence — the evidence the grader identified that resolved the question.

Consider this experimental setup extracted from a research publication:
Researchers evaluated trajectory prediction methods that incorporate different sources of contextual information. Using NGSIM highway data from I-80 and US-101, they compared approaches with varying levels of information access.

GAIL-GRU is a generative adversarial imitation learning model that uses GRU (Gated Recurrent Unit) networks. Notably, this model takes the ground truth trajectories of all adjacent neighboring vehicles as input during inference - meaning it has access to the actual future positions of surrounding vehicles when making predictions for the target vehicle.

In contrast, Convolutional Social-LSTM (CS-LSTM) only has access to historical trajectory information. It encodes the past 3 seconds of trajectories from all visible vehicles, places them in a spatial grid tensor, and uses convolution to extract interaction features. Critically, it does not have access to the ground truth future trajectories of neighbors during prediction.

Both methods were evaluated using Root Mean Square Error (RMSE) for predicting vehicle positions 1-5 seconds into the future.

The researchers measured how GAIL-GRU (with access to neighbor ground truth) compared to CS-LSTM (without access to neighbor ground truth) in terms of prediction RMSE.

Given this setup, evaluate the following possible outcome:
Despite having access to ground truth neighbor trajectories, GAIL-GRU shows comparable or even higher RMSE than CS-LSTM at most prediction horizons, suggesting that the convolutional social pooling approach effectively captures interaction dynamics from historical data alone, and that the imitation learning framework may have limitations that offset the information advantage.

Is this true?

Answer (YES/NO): YES